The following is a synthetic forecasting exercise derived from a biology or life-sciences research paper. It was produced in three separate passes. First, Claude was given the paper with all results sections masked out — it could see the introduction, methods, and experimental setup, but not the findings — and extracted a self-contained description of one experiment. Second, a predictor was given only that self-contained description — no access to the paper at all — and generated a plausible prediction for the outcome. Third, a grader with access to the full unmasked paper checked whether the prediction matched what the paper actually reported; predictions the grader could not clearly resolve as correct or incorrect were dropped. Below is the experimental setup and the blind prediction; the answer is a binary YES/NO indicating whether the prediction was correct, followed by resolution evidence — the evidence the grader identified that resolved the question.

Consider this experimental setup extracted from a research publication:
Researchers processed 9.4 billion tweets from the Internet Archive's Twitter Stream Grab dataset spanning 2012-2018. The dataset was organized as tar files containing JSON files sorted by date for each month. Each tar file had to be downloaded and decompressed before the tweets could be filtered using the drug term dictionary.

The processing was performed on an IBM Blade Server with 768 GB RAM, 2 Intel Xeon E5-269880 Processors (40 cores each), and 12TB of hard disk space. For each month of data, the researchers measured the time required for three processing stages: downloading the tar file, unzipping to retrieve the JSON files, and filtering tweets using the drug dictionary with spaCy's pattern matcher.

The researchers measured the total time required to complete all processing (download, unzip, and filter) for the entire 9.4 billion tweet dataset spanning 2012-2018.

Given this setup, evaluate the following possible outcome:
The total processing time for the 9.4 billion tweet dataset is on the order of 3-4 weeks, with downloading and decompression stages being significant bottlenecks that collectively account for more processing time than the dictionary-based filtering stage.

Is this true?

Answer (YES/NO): NO